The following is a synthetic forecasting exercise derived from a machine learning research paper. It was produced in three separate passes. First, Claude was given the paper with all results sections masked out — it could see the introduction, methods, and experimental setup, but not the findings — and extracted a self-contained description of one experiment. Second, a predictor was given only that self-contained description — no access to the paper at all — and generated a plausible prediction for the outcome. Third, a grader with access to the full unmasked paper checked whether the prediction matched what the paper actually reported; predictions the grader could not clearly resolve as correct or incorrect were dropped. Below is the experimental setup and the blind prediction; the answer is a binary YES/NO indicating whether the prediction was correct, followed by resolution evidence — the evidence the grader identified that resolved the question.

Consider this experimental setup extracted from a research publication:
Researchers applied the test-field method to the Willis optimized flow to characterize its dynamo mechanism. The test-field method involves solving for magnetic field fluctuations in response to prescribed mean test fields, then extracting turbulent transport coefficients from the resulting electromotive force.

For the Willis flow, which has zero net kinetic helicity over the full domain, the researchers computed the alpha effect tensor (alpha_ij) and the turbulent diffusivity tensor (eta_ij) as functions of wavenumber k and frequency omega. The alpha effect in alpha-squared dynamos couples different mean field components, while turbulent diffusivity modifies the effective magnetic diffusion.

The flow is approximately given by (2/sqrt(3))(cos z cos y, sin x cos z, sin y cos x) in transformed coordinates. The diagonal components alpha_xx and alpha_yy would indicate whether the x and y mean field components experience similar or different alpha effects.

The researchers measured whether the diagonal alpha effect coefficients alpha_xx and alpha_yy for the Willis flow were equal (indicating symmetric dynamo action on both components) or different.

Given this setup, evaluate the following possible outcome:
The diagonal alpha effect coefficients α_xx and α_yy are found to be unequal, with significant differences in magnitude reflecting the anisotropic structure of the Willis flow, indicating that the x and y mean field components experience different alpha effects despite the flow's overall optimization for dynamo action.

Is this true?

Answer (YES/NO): NO